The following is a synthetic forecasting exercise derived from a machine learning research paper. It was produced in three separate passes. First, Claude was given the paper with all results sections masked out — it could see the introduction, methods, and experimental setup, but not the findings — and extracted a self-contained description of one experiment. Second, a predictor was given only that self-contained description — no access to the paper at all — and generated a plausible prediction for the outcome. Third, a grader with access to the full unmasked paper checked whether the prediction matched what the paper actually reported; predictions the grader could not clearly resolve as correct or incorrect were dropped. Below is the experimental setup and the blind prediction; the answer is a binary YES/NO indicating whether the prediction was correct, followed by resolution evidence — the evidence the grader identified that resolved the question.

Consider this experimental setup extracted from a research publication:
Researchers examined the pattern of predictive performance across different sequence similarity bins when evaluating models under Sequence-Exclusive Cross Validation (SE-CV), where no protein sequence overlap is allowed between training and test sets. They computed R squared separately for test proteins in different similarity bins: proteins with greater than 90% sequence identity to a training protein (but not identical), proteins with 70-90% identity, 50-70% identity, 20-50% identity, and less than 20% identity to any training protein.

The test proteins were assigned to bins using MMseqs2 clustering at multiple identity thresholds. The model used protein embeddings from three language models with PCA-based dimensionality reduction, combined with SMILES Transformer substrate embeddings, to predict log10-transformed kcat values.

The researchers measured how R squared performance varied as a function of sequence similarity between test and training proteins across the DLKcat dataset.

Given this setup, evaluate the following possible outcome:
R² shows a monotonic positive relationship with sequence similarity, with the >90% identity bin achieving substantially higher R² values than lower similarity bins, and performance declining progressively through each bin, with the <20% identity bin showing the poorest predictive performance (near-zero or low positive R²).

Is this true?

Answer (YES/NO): YES